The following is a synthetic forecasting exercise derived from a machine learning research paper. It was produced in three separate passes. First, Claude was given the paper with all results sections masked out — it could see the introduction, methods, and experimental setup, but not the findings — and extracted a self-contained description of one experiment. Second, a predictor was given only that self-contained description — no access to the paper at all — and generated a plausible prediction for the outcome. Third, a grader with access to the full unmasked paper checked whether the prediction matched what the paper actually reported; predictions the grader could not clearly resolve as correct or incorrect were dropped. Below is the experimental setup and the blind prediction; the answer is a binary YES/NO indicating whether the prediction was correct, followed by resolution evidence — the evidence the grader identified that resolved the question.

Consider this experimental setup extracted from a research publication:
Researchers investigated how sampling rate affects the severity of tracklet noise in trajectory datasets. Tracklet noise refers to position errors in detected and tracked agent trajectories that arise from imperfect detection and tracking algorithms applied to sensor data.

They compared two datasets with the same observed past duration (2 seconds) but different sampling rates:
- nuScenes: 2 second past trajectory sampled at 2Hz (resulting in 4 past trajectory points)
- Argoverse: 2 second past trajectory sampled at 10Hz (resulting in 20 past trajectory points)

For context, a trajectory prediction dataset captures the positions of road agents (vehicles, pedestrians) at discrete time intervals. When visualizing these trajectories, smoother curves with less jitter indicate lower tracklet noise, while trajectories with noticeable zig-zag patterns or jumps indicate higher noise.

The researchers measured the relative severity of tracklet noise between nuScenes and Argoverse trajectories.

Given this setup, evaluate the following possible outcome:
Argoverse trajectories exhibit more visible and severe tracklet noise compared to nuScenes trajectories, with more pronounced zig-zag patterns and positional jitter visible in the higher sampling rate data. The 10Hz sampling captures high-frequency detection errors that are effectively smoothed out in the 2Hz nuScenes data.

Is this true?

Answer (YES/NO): YES